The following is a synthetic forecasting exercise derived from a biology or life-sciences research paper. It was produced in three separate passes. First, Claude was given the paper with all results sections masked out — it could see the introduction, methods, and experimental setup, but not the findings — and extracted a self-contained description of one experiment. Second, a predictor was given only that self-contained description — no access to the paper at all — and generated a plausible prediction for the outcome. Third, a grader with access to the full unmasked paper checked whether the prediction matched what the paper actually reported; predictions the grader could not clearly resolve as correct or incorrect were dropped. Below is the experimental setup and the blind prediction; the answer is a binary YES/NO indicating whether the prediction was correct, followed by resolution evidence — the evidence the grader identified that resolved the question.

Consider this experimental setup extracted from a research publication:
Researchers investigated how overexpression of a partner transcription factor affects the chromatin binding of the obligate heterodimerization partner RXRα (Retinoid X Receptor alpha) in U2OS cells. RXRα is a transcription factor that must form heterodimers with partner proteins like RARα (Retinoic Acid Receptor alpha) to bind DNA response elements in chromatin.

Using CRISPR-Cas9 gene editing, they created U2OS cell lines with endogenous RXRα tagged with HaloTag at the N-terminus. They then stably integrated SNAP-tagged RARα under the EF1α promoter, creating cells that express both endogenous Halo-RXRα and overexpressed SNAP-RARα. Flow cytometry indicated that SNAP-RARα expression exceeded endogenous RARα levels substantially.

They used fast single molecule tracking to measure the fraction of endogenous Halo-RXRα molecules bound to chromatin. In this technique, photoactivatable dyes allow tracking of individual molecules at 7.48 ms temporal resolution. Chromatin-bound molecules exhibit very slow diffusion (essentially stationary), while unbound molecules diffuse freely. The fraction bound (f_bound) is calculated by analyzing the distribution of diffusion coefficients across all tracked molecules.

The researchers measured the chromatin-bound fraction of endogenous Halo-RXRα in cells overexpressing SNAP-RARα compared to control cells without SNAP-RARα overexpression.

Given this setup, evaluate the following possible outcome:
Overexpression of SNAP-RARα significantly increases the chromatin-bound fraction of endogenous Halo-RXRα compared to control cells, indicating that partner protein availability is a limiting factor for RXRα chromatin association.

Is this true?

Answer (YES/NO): YES